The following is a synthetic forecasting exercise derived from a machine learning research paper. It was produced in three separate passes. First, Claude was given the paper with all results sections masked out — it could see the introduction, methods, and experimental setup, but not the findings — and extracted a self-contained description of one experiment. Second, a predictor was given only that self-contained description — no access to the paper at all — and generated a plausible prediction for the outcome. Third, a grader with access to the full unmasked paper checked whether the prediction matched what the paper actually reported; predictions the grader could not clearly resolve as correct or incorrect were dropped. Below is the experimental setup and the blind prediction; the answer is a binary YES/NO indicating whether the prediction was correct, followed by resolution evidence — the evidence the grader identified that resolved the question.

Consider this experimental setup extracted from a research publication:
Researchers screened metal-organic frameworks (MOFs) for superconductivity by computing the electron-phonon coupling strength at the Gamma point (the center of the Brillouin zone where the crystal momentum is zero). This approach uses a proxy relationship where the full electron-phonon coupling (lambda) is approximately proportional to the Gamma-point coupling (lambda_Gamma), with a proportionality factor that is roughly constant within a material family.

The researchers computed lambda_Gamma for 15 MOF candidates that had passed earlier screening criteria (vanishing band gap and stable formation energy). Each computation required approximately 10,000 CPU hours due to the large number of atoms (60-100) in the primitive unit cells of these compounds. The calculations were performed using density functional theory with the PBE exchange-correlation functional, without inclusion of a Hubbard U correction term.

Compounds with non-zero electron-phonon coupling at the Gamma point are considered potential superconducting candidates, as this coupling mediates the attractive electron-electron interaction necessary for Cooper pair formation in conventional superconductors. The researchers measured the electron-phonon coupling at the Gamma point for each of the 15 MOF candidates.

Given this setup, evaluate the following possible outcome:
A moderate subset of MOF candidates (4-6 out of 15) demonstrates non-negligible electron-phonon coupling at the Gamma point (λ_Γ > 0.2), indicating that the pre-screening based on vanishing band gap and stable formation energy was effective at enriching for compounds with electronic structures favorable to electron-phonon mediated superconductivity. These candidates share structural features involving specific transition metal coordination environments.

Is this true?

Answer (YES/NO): NO